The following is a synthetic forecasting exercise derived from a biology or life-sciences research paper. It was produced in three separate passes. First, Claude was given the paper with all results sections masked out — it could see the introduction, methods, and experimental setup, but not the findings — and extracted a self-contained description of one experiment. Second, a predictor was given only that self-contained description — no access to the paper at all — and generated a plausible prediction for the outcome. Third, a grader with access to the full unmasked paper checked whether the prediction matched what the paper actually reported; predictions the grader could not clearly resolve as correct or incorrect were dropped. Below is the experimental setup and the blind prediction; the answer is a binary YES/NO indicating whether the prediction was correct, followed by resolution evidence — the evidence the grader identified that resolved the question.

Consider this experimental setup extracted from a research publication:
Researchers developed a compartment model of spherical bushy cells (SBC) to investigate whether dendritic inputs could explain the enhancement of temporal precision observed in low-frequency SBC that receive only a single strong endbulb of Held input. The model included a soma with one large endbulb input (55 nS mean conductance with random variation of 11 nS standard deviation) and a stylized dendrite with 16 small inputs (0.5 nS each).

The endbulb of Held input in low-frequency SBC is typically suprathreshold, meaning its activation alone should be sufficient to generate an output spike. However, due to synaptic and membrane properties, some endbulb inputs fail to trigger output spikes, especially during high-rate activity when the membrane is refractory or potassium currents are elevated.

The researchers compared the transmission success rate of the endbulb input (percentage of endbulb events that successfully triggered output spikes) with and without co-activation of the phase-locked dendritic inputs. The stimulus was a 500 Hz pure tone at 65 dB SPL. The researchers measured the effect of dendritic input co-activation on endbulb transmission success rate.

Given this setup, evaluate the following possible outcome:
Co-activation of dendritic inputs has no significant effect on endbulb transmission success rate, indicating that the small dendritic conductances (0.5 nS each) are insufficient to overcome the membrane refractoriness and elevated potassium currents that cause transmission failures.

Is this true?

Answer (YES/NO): NO